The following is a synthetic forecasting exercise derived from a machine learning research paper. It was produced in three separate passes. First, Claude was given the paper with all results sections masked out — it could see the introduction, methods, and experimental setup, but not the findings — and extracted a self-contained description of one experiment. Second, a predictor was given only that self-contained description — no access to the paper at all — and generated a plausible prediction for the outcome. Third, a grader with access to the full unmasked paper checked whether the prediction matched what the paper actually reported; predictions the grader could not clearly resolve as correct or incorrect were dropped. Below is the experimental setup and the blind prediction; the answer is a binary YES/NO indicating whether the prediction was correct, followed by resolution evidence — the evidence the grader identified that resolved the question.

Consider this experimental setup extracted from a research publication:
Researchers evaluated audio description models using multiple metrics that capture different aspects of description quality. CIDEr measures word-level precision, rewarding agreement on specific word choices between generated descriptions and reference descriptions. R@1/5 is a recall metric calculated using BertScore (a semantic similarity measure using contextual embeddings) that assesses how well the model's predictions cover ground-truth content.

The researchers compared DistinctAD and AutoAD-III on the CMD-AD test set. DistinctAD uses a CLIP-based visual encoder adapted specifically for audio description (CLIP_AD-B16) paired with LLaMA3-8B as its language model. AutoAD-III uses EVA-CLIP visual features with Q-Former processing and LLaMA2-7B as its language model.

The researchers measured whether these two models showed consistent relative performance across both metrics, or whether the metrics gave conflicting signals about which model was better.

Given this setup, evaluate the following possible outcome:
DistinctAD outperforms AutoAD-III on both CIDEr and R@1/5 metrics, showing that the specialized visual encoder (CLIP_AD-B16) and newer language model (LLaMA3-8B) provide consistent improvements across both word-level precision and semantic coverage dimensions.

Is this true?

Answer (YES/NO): NO